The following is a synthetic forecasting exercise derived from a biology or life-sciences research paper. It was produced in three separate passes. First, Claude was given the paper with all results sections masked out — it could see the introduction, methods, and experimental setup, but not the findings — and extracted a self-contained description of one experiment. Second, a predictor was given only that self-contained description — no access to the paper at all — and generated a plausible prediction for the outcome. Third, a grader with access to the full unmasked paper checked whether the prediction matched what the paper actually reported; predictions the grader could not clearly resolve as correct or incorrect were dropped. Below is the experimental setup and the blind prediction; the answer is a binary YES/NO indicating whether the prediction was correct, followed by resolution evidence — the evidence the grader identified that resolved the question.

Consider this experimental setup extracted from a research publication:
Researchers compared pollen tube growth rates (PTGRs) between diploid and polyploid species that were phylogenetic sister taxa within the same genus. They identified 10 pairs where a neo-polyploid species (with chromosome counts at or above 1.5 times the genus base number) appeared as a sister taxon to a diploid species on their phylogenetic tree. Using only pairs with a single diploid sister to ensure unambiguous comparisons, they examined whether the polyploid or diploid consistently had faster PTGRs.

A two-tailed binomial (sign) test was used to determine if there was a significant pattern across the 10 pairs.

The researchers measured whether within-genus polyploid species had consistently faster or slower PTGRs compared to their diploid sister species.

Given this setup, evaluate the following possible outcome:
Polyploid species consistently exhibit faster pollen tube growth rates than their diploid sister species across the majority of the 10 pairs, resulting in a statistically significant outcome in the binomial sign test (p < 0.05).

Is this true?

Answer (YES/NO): NO